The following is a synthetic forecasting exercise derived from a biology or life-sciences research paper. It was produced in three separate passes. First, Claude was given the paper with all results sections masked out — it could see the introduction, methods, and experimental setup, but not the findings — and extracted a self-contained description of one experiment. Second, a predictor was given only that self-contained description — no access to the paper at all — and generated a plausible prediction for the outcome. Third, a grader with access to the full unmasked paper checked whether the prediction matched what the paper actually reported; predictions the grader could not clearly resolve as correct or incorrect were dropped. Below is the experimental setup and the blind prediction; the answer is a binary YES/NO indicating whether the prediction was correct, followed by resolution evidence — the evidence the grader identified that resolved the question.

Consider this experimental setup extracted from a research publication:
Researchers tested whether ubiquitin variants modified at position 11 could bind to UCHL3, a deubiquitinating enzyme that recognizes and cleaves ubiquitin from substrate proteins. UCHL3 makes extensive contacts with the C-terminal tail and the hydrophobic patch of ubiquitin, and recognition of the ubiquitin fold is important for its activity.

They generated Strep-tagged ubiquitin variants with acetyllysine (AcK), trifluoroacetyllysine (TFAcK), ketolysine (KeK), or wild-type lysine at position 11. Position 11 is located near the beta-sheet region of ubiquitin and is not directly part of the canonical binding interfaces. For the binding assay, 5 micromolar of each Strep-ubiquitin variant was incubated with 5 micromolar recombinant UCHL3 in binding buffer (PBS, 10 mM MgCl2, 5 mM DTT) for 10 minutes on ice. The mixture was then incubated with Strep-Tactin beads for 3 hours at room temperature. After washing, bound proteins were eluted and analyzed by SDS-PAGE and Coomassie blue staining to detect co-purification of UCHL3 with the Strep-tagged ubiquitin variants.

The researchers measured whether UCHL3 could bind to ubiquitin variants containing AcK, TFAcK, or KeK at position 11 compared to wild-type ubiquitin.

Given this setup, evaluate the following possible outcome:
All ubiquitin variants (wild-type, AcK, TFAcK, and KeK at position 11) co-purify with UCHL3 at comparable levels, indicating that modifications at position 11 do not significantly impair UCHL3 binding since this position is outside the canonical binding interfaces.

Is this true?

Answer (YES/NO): NO